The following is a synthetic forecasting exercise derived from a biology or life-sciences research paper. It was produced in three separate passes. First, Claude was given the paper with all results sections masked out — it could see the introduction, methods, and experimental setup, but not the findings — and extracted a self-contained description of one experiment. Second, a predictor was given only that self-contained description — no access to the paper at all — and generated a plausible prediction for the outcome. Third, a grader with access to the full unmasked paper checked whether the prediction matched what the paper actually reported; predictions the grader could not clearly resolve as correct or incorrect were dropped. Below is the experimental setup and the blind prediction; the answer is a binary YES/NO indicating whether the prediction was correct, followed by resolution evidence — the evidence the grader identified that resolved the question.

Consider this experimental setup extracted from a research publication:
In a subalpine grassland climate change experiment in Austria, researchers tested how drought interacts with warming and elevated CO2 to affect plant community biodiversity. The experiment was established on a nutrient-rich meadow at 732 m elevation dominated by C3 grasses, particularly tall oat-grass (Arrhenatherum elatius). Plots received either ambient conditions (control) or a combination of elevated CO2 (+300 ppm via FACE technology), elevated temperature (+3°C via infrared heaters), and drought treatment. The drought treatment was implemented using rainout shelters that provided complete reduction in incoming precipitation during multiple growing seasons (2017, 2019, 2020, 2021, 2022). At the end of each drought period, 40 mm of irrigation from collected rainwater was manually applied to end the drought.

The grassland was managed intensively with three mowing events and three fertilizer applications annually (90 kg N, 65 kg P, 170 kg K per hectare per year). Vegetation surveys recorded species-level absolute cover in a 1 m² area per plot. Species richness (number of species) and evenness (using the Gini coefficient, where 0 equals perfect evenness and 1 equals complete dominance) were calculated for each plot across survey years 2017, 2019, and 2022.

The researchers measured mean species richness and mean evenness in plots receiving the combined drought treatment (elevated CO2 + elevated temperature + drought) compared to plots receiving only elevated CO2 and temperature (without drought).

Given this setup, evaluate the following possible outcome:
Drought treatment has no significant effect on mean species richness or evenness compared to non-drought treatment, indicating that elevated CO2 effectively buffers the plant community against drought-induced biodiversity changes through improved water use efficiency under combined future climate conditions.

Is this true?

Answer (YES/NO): NO